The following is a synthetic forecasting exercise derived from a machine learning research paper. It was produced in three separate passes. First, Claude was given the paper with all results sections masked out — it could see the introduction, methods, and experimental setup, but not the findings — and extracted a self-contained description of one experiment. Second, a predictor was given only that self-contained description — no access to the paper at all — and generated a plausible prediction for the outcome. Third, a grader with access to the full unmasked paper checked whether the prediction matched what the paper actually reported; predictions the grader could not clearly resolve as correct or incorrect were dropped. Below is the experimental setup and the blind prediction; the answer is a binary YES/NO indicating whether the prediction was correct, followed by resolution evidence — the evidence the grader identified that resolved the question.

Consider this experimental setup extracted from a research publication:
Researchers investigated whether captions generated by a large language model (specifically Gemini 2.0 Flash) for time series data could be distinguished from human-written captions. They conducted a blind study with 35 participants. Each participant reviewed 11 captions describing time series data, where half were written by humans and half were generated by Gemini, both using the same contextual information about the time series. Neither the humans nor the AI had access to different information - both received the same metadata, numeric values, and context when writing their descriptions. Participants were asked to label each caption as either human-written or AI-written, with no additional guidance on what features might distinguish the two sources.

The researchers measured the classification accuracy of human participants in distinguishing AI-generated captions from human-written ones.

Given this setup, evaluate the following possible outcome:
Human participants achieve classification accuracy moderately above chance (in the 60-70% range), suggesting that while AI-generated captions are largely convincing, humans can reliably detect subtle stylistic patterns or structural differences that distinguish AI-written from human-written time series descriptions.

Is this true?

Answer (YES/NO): NO